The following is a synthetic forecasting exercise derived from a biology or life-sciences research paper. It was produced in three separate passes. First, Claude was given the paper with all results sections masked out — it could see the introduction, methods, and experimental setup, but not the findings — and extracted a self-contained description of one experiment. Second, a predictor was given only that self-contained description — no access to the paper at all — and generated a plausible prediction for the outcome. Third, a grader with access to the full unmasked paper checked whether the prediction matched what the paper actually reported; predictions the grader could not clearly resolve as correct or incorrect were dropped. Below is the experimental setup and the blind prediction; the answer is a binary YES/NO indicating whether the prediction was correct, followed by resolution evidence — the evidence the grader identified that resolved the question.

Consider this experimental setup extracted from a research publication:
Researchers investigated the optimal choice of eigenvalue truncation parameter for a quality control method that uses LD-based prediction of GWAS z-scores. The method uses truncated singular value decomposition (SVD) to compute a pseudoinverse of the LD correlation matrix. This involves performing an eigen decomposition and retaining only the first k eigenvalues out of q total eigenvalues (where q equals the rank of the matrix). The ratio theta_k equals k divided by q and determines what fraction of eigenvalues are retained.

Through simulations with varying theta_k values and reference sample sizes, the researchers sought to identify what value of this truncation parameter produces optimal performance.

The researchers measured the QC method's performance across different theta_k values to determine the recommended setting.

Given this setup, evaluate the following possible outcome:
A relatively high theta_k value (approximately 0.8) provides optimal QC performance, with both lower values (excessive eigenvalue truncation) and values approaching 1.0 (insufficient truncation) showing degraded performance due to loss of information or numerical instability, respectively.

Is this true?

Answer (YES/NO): NO